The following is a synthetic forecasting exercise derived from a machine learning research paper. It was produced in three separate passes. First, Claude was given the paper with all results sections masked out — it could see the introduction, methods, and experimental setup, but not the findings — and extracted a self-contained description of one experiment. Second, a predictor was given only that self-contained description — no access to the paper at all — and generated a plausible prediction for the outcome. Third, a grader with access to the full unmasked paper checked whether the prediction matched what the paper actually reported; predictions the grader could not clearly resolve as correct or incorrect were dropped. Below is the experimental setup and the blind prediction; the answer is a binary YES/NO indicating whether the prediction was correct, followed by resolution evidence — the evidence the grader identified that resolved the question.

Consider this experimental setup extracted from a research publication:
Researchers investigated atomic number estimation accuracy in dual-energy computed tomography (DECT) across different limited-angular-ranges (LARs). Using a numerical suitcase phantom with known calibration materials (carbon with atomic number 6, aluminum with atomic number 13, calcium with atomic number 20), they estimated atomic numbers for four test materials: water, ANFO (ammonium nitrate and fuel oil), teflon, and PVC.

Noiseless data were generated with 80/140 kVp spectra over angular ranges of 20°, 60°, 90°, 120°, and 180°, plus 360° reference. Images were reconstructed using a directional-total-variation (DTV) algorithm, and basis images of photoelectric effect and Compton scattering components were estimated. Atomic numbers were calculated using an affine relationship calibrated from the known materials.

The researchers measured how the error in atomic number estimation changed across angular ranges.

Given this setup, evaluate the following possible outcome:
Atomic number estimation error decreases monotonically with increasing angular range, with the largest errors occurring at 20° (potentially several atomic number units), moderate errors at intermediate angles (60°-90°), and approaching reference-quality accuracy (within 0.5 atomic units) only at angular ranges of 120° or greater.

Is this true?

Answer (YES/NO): NO